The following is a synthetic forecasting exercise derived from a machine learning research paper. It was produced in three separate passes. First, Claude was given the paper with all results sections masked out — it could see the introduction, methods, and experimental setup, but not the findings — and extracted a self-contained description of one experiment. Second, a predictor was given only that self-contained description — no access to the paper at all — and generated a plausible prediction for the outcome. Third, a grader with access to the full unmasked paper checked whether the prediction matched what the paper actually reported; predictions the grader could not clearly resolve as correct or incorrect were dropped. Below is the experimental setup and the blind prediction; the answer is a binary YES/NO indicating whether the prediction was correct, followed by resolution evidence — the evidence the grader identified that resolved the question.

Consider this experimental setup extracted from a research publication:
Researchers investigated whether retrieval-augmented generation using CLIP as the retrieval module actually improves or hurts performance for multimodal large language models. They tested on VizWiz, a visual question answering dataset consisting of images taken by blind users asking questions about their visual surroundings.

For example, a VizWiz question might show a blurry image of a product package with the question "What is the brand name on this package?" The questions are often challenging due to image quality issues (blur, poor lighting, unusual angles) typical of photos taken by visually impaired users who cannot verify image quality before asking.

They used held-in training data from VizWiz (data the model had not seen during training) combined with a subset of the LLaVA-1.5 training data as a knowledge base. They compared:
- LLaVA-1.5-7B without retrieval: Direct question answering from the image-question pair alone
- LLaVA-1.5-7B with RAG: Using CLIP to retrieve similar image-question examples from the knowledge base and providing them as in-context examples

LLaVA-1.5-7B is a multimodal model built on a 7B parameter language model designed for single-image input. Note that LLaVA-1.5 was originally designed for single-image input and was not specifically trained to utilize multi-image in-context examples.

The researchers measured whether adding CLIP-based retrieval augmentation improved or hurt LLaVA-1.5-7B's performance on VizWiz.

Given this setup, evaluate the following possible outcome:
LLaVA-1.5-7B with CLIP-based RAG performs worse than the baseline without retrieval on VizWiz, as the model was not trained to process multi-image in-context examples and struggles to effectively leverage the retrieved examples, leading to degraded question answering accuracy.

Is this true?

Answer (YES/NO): YES